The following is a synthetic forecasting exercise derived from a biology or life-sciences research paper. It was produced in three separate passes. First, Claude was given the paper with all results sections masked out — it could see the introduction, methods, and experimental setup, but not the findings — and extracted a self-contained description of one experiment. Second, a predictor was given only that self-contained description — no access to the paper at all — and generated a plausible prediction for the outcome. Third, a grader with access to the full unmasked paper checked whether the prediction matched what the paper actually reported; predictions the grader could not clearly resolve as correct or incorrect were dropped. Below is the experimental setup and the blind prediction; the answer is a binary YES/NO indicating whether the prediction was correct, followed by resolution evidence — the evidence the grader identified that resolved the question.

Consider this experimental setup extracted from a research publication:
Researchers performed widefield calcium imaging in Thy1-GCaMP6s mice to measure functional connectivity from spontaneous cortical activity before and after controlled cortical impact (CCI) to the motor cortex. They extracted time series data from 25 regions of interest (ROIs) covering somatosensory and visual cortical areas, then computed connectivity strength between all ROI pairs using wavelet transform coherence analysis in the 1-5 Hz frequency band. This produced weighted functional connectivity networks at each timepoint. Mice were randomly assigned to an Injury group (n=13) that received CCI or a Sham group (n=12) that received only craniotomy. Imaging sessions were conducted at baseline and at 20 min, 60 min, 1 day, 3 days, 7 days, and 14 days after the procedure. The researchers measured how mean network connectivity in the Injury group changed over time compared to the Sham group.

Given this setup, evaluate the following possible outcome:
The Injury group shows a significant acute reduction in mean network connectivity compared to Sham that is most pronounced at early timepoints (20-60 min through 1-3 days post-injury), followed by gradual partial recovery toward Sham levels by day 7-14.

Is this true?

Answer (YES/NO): NO